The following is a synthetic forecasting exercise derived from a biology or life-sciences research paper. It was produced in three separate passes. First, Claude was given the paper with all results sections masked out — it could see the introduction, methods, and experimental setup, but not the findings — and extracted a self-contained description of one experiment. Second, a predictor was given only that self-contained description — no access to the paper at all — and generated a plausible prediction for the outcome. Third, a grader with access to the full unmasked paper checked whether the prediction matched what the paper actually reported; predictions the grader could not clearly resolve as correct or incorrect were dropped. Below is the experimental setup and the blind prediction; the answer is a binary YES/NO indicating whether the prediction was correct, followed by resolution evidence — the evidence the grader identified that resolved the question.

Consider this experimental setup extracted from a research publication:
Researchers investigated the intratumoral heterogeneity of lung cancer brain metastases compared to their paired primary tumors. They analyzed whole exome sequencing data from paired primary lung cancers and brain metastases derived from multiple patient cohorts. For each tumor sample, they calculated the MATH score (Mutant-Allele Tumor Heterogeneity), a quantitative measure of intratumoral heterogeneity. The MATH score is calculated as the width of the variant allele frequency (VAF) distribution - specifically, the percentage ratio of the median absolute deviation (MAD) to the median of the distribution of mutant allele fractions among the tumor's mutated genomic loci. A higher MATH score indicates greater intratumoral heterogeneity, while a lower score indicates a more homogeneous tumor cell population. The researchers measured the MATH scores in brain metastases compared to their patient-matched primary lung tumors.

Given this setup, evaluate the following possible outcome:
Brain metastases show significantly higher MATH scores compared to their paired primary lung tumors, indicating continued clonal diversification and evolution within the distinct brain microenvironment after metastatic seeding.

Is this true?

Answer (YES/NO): YES